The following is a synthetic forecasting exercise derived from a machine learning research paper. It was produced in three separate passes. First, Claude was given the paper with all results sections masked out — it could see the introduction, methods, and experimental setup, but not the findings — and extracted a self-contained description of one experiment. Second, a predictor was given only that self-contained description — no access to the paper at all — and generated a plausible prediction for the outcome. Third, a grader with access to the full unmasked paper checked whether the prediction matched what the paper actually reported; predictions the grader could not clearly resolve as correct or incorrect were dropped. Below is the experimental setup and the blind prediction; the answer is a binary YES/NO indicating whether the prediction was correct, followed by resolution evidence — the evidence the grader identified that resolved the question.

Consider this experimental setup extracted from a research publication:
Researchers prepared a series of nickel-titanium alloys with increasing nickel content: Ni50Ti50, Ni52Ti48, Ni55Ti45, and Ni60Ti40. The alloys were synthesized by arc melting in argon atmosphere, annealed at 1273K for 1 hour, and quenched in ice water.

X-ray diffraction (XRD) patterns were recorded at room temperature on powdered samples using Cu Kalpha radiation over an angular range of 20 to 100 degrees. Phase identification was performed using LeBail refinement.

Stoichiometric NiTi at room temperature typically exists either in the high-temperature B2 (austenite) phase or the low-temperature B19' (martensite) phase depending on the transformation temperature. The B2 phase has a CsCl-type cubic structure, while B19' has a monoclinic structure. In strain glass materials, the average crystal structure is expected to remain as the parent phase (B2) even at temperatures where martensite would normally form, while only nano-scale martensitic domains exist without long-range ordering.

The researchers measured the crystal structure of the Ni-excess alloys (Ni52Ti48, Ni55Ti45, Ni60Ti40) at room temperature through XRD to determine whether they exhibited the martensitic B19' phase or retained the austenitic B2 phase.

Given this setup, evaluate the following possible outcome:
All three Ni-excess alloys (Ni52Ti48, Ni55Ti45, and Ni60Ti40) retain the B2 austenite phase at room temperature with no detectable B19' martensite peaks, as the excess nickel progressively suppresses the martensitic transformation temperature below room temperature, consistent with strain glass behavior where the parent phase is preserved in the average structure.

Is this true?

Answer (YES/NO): YES